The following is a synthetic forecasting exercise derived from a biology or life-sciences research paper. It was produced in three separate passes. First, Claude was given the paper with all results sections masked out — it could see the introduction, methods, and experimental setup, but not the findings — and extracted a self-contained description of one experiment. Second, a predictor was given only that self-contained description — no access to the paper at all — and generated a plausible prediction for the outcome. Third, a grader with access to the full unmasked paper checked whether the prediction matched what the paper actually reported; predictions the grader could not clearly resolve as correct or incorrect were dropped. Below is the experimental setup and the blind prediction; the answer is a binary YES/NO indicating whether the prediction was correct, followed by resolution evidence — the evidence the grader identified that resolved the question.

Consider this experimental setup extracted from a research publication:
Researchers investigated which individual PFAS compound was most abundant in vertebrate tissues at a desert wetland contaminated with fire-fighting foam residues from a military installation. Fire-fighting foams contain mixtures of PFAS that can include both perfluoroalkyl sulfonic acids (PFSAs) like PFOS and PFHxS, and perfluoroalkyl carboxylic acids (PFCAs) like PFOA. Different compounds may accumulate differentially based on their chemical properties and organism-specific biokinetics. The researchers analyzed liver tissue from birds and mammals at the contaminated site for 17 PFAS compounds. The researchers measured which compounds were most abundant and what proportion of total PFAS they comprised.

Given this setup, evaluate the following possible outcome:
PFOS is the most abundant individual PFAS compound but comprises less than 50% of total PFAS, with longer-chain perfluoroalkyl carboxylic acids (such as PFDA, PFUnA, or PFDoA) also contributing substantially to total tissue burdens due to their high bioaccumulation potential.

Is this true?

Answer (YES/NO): NO